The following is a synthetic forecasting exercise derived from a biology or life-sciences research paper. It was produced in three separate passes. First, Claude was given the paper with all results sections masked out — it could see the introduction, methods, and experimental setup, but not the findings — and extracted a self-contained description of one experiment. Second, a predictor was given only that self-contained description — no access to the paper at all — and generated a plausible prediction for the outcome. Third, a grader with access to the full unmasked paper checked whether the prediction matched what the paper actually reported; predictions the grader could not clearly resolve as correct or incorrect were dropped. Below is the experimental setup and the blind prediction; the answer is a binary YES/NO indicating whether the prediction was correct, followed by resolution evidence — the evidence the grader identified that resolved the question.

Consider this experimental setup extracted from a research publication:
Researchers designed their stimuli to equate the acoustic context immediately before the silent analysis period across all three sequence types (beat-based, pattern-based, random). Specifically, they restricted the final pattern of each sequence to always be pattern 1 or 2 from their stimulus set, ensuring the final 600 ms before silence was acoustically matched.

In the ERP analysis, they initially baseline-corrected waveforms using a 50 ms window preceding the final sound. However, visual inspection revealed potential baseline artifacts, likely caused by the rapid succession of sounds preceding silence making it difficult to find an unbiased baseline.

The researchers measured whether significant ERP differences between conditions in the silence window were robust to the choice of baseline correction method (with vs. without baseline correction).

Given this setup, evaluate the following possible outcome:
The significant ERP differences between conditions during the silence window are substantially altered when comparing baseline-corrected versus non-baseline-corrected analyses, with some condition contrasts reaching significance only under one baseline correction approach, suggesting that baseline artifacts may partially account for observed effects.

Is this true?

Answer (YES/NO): NO